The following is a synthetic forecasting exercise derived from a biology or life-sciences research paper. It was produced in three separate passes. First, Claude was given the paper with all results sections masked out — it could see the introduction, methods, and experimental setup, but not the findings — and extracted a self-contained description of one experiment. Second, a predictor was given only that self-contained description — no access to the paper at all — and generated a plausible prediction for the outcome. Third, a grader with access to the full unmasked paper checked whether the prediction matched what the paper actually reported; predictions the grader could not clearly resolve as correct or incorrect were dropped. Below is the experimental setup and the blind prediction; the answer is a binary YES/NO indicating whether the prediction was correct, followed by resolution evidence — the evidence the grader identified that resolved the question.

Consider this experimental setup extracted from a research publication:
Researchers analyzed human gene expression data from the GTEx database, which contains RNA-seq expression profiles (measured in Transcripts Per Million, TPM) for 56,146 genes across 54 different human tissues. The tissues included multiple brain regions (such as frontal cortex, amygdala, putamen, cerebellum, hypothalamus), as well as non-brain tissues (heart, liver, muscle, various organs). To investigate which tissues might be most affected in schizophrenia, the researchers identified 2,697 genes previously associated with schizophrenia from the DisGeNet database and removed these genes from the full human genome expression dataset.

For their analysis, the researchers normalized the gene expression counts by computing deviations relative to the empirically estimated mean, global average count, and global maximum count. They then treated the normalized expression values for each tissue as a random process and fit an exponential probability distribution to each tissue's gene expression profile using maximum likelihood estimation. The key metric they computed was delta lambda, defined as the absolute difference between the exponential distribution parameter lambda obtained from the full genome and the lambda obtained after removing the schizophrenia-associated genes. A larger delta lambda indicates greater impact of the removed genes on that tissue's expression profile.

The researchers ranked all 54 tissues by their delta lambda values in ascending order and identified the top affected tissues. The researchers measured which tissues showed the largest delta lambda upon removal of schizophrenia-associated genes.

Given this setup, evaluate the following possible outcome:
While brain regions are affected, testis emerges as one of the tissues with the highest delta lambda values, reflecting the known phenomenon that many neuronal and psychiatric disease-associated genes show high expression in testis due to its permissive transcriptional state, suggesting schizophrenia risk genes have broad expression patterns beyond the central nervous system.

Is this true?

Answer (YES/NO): NO